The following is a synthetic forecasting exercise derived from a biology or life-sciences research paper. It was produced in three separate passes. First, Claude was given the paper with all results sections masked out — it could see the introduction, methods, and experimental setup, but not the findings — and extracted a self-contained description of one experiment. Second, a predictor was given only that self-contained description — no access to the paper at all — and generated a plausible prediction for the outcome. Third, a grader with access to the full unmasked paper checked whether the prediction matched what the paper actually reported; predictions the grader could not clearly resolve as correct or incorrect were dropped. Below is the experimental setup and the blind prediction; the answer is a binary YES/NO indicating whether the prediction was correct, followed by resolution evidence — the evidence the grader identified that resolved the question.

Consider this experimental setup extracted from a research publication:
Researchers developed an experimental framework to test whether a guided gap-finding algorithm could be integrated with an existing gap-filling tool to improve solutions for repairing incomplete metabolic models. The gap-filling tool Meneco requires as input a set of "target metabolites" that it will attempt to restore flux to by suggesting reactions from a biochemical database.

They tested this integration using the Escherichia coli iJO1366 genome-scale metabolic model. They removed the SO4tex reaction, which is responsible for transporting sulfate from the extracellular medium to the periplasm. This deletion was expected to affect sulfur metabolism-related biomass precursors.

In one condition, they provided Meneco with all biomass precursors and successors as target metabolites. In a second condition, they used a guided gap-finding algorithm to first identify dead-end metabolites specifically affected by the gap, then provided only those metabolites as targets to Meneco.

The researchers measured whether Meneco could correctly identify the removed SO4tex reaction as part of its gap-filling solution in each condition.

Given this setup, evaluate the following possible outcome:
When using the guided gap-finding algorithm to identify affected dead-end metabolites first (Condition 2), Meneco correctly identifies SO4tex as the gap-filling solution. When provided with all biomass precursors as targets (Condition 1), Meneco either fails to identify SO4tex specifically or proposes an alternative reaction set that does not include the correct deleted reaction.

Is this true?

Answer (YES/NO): YES